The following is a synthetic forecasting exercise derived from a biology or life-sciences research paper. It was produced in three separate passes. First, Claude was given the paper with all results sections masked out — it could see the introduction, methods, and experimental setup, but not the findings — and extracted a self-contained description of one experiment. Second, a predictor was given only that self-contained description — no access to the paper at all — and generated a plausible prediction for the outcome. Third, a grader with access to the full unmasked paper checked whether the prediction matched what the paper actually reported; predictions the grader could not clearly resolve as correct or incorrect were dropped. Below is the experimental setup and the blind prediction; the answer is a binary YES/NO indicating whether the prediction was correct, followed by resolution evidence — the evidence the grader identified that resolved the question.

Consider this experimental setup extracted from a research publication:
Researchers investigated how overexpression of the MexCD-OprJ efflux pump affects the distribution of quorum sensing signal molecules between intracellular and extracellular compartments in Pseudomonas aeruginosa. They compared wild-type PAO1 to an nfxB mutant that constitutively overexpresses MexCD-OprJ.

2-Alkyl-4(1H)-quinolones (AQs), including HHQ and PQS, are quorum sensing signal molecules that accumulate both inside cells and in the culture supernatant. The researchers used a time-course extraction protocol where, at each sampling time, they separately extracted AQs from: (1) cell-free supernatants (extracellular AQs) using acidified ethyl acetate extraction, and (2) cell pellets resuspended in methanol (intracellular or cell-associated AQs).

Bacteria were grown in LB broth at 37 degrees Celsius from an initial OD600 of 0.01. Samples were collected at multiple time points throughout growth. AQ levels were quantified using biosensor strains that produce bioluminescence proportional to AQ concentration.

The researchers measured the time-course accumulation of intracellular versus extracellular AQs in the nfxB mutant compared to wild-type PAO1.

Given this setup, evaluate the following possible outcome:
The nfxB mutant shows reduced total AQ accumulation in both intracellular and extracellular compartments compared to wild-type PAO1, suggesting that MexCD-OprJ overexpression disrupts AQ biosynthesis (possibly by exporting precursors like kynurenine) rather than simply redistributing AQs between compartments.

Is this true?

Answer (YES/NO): NO